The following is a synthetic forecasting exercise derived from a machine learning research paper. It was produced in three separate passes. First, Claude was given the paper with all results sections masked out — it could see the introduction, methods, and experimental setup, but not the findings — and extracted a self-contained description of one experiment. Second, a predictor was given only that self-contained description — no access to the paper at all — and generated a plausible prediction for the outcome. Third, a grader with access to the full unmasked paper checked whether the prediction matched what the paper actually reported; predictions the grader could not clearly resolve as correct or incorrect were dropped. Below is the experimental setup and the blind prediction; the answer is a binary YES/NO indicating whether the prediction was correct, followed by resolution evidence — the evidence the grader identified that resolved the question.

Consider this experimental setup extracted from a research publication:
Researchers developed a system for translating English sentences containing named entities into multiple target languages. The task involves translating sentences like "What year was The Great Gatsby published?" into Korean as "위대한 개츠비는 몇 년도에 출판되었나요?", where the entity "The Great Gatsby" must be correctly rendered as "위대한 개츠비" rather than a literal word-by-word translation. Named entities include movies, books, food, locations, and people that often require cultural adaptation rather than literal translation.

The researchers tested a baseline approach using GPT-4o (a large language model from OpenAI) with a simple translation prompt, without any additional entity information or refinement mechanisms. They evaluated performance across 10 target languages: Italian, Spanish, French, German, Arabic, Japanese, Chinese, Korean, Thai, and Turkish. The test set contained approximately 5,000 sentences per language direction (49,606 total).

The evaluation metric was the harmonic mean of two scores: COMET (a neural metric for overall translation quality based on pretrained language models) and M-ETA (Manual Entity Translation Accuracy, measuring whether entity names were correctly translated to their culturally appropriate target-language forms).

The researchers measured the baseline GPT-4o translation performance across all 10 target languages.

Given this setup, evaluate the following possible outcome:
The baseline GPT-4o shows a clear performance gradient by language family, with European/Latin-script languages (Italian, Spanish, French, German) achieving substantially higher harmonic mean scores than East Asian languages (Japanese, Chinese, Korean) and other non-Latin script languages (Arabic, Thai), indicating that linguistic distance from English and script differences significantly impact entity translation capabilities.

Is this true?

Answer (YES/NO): NO